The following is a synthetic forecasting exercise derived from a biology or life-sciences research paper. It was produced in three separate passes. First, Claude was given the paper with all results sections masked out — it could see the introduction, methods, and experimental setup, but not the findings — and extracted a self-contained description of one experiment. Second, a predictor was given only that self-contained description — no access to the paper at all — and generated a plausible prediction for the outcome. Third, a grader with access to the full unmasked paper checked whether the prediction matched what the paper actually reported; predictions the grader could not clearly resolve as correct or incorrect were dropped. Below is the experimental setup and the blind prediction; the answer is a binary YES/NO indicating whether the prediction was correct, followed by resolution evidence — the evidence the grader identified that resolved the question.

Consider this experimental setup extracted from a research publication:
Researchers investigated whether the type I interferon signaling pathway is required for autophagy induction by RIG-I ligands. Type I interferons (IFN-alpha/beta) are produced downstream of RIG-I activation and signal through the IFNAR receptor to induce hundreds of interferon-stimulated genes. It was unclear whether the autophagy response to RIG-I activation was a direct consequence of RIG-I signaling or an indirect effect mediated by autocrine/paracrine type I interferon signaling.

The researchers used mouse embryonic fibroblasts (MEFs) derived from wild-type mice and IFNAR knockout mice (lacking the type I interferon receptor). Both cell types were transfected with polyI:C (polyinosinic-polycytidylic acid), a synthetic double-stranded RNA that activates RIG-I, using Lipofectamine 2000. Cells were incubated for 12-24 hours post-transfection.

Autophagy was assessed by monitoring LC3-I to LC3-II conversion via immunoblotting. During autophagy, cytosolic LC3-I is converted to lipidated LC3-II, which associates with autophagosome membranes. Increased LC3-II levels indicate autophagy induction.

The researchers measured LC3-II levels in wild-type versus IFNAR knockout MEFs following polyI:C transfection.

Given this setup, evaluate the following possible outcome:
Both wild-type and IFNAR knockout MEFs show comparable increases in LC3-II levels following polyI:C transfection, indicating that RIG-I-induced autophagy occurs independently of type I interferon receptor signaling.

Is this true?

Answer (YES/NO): YES